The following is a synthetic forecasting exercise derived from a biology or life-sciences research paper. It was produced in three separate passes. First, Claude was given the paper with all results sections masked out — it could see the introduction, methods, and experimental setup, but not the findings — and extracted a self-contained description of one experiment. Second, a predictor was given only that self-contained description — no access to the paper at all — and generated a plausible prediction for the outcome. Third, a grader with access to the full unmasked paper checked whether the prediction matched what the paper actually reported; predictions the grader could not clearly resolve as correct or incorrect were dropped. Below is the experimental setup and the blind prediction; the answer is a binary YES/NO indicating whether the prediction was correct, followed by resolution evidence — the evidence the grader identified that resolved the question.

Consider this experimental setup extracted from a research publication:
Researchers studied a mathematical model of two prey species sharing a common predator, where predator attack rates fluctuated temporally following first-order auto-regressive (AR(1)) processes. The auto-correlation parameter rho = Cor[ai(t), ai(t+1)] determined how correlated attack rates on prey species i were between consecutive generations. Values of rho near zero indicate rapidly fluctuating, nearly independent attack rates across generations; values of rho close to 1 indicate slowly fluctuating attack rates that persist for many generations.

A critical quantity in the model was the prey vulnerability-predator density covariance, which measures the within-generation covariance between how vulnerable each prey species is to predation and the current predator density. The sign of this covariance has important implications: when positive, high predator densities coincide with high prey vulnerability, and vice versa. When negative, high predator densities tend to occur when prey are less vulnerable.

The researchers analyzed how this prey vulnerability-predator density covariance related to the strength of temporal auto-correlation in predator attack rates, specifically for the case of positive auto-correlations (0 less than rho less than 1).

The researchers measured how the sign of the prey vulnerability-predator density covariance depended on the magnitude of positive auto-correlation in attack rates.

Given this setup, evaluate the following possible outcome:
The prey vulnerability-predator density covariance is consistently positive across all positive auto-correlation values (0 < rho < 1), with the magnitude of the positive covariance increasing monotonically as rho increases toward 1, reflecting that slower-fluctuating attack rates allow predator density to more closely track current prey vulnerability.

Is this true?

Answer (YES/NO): NO